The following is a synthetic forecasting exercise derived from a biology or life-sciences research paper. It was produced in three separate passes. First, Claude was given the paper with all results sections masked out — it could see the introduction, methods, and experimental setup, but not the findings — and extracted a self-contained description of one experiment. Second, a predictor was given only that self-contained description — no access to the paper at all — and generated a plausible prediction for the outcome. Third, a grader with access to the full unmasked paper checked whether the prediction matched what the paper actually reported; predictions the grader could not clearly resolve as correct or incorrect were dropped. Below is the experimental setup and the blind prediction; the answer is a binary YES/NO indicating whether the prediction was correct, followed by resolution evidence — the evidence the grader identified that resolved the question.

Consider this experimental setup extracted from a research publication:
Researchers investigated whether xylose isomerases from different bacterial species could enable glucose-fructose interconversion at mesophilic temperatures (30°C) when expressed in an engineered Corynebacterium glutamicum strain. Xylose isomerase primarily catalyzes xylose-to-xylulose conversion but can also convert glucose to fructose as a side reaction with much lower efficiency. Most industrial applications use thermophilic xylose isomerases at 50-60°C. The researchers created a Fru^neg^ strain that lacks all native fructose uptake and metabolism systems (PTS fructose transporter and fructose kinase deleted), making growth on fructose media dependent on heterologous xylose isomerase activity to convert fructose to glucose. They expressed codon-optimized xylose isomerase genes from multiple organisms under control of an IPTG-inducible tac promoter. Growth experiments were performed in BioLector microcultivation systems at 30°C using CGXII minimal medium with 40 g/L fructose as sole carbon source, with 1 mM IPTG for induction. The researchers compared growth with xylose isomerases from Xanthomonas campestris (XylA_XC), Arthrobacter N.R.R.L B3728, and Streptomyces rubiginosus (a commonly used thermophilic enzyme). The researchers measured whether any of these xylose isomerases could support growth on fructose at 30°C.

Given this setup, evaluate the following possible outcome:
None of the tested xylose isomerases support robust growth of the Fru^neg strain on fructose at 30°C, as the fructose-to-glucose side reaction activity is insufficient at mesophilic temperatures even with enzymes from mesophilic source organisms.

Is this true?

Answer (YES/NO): NO